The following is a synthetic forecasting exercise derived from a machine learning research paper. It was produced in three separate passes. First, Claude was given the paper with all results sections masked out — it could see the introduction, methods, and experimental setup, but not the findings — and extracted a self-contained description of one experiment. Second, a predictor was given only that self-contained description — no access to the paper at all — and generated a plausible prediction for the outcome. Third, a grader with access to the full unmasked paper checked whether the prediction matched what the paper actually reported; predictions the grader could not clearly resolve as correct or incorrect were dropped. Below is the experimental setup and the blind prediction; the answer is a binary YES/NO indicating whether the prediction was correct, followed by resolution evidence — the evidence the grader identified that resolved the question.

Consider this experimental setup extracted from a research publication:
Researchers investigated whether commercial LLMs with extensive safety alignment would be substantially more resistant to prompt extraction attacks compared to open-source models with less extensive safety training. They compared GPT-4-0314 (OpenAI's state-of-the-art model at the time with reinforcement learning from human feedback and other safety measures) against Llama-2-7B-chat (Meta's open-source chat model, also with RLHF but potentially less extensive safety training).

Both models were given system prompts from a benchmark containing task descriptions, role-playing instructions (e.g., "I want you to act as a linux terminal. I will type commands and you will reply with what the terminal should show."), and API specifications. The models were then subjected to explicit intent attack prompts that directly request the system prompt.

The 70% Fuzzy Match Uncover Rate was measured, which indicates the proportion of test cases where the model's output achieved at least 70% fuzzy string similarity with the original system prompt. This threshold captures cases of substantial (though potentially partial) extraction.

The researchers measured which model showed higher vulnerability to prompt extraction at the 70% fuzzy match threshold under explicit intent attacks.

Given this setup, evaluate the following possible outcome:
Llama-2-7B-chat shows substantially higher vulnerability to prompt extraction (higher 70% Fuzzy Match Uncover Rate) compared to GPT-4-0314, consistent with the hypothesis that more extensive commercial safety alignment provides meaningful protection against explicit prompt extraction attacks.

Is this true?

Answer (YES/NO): NO